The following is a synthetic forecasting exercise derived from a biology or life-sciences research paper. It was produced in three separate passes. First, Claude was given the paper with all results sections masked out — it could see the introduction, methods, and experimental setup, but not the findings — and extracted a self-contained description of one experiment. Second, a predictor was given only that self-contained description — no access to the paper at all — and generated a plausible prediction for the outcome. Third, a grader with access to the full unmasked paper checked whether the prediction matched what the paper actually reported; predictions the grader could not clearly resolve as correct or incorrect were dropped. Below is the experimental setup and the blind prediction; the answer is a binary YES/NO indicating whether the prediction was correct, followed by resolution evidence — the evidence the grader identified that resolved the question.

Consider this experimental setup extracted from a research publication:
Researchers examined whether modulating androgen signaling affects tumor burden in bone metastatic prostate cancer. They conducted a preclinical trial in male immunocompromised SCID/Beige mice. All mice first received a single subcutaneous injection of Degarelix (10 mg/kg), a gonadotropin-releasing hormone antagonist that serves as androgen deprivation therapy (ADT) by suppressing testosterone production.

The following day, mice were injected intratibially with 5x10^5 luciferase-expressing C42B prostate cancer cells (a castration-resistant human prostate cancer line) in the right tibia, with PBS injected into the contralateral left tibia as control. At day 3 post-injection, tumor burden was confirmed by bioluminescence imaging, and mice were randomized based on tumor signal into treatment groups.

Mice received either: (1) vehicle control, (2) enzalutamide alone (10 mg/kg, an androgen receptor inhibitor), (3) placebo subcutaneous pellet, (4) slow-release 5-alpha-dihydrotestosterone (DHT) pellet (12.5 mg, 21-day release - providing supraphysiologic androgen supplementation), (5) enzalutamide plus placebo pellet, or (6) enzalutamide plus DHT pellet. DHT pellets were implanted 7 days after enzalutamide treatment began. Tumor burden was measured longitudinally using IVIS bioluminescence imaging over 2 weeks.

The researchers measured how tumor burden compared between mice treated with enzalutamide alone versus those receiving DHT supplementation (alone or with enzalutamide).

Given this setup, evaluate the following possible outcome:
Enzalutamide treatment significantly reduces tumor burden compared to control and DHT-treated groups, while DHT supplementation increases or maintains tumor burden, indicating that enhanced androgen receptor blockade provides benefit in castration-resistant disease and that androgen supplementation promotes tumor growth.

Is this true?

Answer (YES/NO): NO